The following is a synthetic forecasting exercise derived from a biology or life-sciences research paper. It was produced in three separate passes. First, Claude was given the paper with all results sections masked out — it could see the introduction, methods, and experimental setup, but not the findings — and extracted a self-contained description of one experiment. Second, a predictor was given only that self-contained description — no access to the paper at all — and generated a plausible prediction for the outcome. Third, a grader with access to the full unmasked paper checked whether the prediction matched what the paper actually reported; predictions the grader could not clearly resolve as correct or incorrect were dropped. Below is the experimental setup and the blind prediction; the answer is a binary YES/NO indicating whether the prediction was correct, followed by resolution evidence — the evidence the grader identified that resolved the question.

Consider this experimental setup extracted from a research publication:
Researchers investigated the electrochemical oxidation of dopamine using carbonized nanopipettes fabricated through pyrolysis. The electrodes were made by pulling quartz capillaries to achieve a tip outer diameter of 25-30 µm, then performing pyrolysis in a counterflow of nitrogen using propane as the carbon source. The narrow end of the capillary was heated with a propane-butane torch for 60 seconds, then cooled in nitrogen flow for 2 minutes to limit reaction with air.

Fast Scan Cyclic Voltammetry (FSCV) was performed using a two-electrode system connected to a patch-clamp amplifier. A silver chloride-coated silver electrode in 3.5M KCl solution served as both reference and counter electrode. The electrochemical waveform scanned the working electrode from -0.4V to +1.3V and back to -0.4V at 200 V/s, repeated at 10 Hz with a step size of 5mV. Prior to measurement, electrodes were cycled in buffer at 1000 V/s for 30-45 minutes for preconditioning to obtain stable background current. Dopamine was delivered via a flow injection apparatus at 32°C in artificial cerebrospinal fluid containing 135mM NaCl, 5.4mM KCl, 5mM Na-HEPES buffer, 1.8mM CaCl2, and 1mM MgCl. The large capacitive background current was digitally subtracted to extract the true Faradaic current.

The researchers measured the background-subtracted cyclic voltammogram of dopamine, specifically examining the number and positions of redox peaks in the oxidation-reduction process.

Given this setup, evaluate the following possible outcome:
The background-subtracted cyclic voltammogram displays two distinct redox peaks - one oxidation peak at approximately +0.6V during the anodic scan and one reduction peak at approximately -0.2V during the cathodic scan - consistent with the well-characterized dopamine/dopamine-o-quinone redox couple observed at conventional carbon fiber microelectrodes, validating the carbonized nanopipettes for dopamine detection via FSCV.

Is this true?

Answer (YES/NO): NO